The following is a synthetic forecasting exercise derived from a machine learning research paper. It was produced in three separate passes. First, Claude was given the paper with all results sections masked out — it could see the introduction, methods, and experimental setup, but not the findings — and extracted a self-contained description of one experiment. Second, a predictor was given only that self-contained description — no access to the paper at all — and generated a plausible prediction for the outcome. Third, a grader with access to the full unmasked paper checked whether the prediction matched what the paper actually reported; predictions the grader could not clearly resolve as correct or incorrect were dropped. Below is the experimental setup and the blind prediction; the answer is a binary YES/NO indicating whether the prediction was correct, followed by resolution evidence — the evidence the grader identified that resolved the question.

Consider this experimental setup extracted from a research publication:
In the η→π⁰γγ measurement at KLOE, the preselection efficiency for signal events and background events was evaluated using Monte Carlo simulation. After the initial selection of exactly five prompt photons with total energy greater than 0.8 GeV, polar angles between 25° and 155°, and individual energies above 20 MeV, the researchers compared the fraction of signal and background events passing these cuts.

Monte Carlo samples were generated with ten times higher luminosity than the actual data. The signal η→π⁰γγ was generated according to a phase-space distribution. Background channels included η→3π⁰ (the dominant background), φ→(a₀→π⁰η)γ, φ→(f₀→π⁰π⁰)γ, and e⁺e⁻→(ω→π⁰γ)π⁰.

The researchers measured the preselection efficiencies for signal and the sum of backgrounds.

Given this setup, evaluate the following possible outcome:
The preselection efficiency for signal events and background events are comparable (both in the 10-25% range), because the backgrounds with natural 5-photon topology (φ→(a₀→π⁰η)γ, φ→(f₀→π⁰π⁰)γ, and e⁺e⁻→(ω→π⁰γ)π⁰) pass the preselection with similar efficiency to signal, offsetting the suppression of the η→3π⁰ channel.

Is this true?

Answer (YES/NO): NO